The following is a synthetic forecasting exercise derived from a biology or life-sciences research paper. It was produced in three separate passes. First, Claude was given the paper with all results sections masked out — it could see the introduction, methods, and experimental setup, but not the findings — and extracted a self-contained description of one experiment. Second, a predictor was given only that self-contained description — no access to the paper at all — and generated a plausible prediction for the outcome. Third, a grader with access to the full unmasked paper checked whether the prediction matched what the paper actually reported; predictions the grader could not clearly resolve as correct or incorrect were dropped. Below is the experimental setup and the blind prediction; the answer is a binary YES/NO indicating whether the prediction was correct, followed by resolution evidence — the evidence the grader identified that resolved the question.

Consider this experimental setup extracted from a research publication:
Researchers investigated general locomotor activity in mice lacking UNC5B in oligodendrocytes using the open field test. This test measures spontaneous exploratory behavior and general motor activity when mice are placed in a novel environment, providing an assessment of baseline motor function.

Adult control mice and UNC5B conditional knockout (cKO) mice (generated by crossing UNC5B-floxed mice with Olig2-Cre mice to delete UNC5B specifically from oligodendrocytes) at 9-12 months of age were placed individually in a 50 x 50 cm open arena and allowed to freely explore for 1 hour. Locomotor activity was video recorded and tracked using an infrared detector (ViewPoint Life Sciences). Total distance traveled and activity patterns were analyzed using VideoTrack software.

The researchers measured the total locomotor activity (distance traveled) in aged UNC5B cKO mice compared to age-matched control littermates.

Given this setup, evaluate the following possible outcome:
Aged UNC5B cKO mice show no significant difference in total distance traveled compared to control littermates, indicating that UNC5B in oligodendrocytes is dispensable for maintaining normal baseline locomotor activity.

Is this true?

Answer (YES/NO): YES